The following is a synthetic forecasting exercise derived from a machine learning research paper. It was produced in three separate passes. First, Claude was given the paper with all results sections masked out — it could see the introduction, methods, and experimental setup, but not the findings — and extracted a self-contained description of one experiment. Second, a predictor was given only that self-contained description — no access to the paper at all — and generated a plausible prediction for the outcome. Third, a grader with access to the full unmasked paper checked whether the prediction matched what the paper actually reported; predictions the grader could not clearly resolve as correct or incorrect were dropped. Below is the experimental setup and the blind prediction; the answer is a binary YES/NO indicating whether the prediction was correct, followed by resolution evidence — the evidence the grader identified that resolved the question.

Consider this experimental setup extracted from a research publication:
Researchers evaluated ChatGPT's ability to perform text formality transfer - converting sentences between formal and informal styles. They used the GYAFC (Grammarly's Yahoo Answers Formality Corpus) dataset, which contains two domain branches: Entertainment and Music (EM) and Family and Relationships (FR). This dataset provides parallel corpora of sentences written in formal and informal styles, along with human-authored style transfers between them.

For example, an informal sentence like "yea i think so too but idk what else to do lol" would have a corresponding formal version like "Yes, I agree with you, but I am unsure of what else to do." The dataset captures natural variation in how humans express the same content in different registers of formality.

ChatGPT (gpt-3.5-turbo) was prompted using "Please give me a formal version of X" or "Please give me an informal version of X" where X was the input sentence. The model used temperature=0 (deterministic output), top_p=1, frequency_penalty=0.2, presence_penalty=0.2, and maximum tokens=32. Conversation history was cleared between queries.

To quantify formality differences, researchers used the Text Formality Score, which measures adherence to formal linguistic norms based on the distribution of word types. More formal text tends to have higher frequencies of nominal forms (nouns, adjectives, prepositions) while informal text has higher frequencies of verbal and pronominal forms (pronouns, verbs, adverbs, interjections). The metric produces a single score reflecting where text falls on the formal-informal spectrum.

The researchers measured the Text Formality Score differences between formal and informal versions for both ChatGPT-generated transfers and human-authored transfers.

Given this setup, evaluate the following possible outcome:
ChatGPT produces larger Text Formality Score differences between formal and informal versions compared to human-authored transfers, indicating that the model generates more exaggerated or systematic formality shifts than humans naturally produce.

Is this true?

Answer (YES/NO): NO